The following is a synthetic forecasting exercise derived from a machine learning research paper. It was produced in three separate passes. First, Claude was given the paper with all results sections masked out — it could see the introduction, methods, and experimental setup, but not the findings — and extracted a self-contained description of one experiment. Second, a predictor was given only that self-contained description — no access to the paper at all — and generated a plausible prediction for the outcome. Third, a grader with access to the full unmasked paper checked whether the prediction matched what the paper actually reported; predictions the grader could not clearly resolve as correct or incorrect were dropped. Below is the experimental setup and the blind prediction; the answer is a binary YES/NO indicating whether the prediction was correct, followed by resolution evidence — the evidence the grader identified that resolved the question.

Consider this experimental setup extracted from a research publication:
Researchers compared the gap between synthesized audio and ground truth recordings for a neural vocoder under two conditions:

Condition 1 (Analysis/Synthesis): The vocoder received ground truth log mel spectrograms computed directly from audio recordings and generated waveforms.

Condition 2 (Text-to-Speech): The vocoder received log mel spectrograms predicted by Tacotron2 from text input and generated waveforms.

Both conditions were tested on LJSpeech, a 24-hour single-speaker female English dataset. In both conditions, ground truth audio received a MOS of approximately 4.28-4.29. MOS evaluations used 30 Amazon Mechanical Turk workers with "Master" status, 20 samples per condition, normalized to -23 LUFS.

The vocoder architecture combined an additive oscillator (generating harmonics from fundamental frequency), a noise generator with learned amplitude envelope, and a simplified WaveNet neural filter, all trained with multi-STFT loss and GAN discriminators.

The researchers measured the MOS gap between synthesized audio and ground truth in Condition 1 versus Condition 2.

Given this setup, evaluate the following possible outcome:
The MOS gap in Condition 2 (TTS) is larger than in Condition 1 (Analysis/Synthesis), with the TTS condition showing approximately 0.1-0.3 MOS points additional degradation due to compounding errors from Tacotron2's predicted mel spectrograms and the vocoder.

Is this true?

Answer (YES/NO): NO